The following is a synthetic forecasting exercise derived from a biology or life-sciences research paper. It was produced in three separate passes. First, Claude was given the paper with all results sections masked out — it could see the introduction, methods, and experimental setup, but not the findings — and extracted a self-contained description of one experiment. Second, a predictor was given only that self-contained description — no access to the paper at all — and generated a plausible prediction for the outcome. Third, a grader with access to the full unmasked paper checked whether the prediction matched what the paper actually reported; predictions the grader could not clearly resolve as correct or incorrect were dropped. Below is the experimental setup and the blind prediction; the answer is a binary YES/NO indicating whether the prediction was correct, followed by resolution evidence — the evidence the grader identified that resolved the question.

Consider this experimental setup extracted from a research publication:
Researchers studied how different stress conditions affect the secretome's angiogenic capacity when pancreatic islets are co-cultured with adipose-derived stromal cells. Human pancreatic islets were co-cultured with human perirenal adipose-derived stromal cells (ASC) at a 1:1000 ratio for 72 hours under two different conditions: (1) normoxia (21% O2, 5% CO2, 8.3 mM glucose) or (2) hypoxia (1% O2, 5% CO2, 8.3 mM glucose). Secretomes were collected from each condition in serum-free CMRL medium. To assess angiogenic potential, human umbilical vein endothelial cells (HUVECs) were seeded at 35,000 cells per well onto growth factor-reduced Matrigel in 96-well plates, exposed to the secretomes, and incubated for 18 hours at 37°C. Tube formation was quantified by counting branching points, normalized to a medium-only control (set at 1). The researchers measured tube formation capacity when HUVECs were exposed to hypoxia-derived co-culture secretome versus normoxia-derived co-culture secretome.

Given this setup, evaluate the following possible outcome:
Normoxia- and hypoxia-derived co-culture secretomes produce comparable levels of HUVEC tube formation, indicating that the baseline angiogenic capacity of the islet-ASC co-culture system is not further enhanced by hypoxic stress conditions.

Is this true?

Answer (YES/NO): NO